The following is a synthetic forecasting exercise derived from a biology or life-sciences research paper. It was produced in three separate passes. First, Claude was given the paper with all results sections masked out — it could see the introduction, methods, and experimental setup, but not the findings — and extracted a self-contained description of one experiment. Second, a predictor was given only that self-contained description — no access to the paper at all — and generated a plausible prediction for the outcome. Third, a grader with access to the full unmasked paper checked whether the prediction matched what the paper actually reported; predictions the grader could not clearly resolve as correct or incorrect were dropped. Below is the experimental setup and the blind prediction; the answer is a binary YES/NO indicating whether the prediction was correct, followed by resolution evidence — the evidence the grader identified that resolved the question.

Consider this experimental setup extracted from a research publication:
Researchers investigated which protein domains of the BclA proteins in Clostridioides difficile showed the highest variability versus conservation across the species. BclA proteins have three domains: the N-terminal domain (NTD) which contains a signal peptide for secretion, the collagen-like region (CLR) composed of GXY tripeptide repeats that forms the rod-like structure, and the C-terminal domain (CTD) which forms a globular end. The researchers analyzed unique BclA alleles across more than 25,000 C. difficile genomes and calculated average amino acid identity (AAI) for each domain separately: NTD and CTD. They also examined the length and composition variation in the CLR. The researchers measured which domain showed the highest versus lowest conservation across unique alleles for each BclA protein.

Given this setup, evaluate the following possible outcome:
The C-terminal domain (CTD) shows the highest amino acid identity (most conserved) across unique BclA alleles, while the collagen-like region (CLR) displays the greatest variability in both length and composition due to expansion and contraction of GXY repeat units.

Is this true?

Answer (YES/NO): NO